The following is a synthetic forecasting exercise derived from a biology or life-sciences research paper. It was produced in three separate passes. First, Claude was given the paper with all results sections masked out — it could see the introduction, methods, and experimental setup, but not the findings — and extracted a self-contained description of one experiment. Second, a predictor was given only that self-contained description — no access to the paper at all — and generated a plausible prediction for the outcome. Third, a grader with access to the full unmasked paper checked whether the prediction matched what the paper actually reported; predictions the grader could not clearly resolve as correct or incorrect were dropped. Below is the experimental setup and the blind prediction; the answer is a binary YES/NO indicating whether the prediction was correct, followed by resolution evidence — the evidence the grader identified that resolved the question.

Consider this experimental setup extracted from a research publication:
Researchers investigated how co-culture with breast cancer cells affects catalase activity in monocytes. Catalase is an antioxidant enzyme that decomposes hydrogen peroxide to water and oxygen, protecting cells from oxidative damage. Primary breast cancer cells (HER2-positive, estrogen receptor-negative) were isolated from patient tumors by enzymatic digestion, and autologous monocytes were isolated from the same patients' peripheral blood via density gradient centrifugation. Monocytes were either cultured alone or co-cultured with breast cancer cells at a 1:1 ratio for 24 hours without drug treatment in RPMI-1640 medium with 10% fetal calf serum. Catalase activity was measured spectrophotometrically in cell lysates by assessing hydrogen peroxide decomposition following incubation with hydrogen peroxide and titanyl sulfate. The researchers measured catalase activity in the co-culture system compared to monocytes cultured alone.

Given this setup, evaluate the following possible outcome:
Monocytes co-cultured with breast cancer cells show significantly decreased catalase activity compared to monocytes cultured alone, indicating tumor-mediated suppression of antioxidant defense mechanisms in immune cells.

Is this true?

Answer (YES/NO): YES